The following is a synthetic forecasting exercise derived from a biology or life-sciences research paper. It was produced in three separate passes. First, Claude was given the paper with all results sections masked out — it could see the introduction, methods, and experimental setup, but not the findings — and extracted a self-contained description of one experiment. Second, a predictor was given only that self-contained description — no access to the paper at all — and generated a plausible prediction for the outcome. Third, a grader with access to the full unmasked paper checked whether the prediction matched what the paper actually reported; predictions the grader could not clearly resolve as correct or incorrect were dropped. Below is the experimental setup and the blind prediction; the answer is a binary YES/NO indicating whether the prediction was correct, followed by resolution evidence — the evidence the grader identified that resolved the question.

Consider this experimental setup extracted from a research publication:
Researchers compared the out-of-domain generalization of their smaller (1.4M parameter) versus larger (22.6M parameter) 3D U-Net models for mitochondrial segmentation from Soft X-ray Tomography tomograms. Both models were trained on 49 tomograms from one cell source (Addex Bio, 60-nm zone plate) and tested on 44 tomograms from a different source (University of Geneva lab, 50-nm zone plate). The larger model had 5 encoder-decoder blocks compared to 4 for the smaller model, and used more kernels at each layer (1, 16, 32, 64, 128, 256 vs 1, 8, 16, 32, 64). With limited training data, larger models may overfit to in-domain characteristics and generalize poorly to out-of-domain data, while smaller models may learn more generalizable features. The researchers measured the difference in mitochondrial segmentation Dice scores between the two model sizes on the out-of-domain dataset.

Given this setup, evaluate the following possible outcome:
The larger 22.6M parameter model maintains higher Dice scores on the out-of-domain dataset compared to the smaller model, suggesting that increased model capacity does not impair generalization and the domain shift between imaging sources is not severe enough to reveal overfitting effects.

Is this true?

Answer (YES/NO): YES